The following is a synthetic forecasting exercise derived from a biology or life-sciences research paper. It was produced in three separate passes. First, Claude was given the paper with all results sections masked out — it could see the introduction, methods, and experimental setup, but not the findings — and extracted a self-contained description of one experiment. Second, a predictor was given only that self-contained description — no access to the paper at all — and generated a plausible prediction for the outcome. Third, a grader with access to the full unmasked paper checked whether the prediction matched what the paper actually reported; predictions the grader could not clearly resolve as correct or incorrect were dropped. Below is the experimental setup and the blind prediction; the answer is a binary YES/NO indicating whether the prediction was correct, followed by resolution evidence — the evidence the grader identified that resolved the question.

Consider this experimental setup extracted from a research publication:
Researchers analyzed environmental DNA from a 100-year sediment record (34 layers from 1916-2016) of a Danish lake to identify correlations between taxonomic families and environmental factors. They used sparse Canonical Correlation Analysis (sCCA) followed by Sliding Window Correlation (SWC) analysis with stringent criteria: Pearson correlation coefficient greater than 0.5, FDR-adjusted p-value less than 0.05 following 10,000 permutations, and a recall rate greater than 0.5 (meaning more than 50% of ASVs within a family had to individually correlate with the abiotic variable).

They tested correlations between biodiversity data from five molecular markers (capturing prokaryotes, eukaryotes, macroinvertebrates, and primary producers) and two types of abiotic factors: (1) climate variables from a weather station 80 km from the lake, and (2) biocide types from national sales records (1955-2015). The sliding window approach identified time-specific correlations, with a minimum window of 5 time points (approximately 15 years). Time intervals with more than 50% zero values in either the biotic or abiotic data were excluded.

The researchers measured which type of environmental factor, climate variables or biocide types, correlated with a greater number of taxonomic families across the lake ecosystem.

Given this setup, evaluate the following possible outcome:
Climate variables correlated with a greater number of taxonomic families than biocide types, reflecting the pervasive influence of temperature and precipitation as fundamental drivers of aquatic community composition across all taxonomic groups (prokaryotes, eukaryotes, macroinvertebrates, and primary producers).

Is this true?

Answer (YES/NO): YES